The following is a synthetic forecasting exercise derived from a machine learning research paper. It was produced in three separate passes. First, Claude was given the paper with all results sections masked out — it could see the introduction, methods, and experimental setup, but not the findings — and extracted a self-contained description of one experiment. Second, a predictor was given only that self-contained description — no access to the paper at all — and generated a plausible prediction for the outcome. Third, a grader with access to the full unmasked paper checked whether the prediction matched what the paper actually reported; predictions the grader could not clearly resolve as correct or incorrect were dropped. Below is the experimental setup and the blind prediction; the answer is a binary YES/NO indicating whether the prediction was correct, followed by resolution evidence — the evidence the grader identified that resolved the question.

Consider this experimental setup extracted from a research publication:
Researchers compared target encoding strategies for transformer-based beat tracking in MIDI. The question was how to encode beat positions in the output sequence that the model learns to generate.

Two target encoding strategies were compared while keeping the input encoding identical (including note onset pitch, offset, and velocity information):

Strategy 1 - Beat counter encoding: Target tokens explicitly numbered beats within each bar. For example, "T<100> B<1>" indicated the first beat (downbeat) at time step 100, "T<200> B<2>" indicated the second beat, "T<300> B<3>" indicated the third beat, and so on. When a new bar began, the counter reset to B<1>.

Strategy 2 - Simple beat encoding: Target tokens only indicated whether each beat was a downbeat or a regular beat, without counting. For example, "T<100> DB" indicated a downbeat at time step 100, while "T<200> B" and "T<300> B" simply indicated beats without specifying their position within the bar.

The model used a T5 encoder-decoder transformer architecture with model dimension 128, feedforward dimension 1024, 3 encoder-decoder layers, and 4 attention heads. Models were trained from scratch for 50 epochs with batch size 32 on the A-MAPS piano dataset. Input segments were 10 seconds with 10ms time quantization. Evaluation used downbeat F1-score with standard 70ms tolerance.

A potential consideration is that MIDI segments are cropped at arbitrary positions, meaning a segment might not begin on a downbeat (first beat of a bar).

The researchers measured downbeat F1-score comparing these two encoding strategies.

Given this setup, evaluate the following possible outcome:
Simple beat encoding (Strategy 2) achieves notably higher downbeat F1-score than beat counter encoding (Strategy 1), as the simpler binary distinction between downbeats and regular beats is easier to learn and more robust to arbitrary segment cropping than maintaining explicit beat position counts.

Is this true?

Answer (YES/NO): YES